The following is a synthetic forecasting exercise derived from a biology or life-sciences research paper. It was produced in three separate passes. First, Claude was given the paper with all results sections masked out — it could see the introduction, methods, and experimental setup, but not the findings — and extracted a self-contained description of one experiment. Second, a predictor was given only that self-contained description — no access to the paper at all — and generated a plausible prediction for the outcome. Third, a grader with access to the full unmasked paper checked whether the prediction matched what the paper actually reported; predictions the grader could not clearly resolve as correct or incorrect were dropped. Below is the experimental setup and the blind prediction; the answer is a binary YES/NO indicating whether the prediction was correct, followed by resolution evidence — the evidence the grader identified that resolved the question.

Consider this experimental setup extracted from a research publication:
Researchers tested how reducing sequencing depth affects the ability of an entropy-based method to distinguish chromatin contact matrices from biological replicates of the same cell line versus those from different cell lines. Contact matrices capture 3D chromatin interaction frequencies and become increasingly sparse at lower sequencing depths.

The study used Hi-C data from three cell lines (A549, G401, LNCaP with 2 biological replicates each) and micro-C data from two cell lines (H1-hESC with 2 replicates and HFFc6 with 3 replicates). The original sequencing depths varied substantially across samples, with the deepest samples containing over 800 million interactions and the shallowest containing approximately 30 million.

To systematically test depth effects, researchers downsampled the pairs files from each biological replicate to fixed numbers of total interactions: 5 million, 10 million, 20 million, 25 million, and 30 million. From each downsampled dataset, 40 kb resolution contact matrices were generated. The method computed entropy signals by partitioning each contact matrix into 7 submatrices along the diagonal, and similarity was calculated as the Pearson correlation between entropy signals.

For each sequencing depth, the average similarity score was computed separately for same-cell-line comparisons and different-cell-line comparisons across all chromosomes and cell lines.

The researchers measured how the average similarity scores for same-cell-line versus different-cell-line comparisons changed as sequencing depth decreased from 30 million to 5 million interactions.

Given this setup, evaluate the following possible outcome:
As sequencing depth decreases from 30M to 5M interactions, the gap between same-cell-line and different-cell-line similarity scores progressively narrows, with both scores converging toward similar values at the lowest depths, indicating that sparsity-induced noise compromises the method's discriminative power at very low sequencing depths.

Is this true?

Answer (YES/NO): NO